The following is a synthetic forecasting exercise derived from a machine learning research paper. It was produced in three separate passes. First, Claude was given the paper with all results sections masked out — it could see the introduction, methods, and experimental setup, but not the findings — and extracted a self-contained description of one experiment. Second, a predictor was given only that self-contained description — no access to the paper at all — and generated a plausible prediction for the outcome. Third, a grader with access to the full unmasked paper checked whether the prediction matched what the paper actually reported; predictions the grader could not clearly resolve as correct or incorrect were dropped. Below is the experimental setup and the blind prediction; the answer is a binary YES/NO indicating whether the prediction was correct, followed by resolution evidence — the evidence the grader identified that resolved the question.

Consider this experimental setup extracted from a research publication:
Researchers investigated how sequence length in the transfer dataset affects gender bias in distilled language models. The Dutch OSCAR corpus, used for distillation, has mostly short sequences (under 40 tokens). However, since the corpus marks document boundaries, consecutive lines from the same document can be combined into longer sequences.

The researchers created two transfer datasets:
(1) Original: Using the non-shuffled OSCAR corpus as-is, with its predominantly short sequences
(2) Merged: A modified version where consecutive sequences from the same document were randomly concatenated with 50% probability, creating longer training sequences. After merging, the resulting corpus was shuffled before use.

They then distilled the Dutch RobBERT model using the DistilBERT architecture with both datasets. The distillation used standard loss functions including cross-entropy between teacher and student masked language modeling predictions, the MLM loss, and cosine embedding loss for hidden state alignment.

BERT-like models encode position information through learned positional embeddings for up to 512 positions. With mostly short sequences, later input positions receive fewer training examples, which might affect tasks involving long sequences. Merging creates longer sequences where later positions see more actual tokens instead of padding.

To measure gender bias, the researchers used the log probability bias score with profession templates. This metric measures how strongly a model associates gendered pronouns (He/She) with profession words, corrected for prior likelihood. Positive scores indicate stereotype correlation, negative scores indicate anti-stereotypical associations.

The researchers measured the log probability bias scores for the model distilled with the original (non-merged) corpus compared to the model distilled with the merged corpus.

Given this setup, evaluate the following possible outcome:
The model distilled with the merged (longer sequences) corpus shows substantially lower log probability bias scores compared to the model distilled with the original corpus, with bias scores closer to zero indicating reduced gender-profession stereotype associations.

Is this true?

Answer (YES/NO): NO